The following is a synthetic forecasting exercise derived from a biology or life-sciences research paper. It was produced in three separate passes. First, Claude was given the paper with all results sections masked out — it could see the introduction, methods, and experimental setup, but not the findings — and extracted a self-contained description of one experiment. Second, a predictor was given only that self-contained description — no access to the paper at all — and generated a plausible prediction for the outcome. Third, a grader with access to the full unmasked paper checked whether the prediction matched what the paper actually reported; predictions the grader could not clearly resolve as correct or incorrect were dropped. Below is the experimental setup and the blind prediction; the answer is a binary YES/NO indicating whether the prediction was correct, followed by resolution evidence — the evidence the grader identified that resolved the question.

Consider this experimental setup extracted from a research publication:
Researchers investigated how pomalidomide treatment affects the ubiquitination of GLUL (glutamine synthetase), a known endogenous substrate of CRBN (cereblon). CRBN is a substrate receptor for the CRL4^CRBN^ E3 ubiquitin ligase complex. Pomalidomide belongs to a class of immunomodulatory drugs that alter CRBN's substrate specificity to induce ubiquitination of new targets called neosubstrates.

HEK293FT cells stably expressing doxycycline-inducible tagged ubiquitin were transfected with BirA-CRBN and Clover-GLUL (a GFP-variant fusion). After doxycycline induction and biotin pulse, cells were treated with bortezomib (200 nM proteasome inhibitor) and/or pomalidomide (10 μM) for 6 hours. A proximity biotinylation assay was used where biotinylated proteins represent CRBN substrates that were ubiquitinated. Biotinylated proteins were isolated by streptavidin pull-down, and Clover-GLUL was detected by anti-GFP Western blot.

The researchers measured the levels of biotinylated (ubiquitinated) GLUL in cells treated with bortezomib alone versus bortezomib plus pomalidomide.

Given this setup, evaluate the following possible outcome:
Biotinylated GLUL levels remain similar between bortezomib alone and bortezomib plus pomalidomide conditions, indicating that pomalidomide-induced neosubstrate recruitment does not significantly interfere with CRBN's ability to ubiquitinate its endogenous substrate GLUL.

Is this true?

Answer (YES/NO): NO